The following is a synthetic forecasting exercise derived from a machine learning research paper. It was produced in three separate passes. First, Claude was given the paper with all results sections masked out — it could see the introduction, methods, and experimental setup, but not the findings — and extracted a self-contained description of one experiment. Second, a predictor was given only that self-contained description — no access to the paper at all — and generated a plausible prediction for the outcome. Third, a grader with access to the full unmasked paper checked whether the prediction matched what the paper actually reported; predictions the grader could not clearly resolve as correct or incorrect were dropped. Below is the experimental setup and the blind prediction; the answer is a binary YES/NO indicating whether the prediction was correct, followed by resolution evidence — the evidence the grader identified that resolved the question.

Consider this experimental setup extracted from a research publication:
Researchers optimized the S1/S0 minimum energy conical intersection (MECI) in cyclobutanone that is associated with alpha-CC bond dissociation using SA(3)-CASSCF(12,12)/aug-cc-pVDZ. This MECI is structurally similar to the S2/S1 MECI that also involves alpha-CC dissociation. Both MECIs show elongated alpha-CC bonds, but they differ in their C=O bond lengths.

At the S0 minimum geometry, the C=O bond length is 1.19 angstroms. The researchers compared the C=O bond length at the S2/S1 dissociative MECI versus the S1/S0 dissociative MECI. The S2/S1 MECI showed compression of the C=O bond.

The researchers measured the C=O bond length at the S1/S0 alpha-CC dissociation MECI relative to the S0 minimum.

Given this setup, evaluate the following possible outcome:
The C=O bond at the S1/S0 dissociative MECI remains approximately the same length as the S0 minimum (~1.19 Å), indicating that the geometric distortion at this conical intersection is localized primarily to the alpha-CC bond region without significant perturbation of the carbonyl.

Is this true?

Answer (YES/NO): NO